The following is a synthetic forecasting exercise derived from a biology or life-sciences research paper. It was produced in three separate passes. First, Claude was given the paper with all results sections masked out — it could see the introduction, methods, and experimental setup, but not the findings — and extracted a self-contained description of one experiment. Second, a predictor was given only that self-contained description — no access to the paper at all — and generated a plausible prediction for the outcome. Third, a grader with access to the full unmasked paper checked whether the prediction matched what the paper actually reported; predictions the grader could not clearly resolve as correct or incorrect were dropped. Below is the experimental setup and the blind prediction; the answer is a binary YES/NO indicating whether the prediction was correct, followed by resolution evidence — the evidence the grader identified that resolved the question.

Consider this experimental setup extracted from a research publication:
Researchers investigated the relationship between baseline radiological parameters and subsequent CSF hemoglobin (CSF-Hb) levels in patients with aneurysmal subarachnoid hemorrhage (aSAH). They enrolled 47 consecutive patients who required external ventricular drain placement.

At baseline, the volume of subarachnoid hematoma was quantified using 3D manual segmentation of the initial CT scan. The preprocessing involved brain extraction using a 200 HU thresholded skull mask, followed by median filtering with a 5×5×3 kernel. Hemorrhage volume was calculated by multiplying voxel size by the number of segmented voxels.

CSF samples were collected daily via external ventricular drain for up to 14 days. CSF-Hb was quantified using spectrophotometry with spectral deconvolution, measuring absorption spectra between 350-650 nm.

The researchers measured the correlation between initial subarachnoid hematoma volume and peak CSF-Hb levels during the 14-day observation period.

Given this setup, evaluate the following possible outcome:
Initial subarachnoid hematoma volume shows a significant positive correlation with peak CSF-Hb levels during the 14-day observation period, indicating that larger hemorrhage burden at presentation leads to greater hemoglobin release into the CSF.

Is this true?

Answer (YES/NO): YES